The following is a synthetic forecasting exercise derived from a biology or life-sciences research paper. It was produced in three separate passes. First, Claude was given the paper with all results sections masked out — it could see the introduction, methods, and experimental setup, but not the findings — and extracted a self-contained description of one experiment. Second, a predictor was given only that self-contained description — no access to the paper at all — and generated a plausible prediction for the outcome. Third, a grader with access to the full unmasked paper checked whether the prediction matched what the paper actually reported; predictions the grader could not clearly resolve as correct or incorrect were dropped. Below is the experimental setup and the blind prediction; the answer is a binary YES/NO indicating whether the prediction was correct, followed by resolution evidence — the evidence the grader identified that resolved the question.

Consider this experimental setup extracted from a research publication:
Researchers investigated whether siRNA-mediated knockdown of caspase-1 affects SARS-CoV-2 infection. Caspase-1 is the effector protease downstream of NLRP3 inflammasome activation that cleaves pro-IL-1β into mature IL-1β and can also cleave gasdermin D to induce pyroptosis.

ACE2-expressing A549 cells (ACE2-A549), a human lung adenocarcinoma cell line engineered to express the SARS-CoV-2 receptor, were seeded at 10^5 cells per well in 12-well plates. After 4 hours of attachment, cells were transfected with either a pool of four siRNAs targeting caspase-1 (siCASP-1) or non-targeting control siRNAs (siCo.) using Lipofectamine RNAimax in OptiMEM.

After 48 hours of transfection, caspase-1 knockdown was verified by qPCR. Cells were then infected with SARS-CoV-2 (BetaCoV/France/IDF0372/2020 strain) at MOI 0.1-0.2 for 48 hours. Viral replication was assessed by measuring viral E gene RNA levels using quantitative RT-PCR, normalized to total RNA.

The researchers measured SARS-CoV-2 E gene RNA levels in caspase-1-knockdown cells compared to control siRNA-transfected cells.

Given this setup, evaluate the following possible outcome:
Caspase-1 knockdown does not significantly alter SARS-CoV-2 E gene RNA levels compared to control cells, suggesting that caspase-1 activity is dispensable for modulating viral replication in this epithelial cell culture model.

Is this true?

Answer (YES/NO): NO